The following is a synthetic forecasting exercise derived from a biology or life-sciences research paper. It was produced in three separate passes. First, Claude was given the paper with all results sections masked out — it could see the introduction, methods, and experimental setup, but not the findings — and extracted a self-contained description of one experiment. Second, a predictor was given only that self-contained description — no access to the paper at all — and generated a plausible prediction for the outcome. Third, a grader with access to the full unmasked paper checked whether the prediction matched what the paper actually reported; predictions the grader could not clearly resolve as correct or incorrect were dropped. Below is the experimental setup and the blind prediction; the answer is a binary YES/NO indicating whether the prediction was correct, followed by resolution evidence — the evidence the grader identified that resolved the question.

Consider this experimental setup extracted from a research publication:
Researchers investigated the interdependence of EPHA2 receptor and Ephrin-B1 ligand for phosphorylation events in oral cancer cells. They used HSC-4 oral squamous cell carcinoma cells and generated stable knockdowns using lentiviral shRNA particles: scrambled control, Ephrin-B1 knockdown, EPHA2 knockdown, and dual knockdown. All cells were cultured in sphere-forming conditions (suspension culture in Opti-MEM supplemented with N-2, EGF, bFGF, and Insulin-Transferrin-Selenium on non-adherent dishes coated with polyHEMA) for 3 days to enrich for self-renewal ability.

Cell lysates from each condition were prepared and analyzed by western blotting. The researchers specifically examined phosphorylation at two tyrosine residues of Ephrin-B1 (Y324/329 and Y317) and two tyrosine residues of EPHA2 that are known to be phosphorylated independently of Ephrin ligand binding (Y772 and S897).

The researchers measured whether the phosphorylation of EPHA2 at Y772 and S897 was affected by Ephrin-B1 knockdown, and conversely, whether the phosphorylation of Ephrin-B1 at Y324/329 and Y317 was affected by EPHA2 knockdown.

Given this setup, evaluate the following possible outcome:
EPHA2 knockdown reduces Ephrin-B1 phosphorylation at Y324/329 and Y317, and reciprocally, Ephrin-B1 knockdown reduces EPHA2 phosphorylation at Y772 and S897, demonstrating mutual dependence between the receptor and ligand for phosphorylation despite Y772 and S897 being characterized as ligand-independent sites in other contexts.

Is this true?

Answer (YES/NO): NO